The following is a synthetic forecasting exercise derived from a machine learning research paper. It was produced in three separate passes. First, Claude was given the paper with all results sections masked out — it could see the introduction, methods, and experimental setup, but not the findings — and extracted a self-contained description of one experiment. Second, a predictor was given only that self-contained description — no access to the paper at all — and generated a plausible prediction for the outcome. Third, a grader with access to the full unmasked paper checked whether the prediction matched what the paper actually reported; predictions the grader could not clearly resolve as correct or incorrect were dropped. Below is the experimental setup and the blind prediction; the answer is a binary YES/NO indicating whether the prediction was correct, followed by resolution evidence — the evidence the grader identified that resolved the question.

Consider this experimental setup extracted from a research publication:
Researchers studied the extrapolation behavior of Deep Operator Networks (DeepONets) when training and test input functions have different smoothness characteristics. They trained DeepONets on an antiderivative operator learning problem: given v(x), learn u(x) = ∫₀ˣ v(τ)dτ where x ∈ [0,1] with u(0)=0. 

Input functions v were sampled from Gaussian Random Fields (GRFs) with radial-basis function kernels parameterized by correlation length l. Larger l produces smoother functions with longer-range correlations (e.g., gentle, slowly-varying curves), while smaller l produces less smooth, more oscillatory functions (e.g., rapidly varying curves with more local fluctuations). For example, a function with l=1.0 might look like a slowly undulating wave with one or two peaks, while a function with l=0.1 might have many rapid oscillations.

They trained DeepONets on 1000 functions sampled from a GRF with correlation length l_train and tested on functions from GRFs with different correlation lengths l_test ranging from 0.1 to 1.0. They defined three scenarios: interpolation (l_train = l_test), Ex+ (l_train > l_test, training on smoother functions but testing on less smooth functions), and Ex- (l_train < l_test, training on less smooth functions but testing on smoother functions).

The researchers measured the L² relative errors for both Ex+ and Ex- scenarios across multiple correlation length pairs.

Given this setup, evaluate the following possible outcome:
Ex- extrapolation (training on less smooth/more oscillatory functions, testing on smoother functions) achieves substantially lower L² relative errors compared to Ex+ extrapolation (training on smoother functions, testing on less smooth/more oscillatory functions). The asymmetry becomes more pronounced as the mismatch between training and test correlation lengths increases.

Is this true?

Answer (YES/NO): YES